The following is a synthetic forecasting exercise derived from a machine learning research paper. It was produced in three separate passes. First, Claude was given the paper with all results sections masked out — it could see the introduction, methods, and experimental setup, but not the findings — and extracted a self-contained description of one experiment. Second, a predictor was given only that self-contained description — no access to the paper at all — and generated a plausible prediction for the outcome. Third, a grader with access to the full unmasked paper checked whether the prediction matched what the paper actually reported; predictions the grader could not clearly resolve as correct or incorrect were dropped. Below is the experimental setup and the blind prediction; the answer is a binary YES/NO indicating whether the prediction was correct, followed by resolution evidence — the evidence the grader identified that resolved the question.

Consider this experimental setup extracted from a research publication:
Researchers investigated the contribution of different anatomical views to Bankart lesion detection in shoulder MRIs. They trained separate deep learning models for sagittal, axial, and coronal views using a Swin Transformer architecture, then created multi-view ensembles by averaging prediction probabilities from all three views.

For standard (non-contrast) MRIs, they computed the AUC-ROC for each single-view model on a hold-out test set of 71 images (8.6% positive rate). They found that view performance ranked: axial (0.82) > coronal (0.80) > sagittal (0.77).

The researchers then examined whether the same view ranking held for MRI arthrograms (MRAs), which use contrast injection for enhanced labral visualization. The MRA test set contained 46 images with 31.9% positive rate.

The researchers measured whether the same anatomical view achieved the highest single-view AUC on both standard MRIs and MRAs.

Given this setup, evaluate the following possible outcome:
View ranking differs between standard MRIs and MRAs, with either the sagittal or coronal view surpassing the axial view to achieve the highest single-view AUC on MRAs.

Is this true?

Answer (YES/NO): NO